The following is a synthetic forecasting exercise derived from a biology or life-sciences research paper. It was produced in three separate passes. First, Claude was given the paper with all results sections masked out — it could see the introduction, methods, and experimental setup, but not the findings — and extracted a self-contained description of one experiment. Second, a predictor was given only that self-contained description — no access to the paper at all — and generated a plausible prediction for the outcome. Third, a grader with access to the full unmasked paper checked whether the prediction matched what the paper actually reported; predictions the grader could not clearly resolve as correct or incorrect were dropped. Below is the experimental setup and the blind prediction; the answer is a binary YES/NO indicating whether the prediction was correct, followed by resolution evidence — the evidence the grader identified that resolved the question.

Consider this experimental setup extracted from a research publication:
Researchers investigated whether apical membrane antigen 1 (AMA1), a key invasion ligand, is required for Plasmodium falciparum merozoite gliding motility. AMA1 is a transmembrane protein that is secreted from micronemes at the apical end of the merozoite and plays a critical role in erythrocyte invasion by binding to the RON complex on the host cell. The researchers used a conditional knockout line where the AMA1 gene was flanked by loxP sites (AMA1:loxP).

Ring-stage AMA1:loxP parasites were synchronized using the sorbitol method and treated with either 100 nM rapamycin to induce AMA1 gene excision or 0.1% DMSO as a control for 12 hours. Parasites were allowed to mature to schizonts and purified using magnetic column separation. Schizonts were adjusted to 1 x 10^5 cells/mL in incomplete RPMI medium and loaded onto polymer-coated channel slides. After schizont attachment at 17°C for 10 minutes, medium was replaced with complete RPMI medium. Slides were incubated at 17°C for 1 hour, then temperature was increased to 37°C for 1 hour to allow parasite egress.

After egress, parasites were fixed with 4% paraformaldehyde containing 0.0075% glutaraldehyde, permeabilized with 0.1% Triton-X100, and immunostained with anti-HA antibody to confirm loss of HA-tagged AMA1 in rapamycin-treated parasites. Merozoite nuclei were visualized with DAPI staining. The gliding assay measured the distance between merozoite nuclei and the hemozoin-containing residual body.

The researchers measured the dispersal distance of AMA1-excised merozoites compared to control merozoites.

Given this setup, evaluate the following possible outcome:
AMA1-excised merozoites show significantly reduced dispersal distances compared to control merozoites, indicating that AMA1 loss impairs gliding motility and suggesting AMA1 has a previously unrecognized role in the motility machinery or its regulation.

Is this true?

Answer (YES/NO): NO